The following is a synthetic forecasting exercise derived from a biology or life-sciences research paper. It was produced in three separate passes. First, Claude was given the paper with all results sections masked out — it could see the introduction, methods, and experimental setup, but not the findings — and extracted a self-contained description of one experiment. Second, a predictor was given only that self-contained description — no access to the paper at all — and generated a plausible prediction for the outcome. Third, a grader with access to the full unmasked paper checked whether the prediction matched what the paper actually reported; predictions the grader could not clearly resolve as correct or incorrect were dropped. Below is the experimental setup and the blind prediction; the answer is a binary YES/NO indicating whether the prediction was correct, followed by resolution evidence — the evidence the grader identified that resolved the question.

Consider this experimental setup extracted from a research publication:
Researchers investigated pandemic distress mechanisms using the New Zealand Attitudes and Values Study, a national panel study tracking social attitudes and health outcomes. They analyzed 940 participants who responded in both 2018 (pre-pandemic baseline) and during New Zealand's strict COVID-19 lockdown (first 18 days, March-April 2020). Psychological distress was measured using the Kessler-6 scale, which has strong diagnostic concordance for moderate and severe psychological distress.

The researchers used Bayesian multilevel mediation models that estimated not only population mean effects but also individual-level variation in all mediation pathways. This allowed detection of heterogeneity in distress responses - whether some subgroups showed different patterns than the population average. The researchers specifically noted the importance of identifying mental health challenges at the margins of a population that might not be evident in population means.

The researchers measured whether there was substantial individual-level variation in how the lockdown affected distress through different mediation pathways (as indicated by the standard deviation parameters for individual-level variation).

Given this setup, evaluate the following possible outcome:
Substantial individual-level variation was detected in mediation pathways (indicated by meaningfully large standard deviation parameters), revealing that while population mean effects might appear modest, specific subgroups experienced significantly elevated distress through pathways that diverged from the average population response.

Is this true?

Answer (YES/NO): YES